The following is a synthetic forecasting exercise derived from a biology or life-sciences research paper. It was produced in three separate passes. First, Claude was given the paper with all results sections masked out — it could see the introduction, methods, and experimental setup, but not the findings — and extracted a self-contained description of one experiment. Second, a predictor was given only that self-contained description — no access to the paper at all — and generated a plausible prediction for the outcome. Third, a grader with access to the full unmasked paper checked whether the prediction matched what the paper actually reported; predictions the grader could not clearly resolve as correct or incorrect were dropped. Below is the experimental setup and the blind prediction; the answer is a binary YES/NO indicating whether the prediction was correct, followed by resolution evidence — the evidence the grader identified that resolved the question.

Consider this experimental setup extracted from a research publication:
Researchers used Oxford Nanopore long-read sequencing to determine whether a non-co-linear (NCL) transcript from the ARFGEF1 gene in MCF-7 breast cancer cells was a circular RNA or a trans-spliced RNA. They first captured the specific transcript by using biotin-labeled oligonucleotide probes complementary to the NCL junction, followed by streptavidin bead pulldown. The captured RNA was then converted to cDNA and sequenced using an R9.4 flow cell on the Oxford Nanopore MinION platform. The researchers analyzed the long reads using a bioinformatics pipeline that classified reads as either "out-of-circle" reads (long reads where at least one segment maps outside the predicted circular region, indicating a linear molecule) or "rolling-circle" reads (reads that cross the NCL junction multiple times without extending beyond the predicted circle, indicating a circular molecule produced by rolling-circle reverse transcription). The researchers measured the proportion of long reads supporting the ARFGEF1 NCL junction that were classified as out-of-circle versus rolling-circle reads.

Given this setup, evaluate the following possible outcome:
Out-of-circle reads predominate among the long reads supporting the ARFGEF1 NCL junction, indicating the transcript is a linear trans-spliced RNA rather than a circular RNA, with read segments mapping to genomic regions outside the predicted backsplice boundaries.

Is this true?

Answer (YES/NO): YES